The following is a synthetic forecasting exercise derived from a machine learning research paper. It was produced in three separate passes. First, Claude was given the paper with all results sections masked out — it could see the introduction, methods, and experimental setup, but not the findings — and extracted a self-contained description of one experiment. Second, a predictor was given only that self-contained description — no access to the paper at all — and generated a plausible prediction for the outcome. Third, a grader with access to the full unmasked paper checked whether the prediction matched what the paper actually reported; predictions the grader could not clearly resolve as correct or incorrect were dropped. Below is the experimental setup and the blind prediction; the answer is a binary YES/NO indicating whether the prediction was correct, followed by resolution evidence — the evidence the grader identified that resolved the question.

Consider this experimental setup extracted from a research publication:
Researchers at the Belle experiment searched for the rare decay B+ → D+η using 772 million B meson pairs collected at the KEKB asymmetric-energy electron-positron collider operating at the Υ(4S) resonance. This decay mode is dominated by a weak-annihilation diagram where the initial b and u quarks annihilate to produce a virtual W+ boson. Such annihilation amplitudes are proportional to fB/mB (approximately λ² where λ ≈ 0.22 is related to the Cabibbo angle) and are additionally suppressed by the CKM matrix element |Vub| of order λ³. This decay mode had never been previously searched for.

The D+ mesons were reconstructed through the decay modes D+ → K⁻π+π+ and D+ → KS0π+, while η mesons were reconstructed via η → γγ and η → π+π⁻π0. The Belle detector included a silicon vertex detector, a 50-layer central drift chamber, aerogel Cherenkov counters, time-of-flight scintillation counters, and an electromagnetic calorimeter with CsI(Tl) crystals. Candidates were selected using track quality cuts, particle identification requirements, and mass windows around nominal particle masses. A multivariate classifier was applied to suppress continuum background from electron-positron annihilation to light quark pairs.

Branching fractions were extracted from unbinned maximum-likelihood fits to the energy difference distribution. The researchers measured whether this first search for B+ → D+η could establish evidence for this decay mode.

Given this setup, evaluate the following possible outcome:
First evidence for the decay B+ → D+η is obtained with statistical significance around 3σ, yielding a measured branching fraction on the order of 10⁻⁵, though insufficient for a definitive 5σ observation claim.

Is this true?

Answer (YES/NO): NO